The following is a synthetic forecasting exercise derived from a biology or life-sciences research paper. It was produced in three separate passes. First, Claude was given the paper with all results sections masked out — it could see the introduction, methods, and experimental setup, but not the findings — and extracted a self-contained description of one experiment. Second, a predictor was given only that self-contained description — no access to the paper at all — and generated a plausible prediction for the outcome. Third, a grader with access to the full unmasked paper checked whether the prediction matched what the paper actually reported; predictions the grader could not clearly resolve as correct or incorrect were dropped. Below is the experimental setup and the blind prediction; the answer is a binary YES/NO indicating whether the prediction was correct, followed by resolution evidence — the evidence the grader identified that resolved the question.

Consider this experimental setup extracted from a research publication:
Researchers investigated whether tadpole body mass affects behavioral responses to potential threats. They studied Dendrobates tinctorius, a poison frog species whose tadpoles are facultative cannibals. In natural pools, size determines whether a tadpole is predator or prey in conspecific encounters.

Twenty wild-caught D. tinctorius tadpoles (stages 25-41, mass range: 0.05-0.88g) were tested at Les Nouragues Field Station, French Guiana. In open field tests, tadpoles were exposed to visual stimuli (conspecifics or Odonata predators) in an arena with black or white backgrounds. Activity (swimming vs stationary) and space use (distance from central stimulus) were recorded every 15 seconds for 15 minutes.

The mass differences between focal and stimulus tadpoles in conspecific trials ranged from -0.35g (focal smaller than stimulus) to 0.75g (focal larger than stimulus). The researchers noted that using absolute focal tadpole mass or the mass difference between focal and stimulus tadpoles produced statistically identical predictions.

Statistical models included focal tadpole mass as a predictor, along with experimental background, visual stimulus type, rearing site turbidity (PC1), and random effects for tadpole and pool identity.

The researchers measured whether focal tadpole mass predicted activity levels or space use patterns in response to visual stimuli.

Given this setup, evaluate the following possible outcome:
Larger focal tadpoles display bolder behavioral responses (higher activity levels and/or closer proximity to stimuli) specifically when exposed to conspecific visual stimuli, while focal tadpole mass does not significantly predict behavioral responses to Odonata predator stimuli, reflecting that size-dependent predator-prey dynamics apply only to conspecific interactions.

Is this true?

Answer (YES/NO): NO